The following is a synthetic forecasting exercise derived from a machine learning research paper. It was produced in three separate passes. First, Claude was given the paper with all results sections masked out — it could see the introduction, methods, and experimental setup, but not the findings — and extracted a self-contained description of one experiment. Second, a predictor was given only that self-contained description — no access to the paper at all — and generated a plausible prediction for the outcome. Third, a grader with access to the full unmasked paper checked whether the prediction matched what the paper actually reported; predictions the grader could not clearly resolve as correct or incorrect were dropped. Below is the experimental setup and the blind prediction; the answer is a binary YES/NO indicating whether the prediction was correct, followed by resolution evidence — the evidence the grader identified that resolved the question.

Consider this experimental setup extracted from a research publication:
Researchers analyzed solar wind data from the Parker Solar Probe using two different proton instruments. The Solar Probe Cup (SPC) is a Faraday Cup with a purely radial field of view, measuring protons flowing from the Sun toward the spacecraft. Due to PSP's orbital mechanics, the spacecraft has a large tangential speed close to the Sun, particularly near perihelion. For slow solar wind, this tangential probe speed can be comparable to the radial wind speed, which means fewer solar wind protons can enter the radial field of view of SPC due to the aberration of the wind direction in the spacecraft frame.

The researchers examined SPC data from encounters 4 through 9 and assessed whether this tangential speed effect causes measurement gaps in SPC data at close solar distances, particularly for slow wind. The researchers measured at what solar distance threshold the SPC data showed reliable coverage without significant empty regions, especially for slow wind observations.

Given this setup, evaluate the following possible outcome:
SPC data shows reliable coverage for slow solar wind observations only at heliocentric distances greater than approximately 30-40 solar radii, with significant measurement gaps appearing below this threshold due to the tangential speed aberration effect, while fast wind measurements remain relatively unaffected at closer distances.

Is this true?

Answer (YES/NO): NO